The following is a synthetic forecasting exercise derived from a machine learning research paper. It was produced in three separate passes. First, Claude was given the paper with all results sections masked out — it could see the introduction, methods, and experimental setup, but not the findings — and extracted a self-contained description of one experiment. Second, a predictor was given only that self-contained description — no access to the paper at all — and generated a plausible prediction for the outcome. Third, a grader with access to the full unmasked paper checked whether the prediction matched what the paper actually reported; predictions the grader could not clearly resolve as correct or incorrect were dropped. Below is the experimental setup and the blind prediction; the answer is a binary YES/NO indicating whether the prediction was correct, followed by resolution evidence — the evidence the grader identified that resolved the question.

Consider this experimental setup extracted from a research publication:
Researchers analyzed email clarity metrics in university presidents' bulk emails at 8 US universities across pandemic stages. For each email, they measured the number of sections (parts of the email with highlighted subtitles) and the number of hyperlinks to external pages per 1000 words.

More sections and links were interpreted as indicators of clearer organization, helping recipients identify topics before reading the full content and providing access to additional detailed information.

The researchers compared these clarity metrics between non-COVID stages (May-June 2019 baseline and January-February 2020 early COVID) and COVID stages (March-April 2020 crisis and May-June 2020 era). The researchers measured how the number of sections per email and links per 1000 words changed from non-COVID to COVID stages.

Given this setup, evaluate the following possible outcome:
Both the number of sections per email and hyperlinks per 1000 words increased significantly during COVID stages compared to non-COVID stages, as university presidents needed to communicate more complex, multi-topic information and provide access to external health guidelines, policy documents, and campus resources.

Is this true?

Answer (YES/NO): NO